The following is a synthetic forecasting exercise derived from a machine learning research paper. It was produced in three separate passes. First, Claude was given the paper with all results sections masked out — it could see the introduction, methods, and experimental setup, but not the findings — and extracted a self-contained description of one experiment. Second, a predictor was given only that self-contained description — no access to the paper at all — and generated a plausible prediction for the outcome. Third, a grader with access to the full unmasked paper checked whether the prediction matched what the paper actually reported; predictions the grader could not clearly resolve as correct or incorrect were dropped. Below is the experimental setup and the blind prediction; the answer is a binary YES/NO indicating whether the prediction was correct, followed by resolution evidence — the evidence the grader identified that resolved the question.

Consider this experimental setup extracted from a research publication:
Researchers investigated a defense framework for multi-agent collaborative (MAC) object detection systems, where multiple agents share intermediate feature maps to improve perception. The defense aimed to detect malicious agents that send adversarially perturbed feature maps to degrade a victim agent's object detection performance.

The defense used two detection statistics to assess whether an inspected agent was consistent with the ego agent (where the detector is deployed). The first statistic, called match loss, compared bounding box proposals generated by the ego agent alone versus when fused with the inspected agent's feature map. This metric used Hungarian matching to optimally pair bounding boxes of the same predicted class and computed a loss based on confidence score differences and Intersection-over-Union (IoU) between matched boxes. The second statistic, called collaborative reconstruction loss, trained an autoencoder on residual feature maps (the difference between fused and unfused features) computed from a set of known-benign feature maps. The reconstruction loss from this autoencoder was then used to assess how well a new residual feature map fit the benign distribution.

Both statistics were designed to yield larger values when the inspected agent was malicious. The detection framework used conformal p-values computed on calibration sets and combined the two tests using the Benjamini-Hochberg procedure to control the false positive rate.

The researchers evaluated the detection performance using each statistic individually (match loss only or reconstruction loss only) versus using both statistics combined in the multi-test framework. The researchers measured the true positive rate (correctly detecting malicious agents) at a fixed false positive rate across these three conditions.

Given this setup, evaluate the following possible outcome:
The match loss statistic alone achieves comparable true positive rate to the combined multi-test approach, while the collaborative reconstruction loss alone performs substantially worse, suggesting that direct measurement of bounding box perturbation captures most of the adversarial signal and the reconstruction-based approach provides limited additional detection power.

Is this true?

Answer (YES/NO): NO